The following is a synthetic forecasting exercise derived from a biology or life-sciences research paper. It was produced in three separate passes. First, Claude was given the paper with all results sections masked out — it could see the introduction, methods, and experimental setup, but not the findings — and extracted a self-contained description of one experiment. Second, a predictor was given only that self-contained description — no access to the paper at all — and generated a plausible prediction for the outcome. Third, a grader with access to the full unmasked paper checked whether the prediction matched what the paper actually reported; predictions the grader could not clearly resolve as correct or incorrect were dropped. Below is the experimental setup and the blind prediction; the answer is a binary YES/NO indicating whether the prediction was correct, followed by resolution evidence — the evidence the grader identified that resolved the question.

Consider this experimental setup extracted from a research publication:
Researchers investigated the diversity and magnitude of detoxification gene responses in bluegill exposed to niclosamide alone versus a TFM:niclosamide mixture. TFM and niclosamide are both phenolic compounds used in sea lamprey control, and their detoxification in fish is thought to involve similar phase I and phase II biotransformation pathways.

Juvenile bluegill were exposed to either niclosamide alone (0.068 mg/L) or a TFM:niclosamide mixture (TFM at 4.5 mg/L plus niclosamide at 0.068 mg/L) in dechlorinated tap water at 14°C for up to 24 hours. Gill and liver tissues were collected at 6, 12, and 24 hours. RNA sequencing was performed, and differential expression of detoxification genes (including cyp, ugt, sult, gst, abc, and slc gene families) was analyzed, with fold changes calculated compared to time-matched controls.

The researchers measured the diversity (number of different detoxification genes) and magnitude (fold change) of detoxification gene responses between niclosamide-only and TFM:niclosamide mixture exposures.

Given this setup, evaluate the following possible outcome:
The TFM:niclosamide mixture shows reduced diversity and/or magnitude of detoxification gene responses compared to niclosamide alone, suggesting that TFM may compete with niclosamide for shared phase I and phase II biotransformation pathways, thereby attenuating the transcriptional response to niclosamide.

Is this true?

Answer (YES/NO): NO